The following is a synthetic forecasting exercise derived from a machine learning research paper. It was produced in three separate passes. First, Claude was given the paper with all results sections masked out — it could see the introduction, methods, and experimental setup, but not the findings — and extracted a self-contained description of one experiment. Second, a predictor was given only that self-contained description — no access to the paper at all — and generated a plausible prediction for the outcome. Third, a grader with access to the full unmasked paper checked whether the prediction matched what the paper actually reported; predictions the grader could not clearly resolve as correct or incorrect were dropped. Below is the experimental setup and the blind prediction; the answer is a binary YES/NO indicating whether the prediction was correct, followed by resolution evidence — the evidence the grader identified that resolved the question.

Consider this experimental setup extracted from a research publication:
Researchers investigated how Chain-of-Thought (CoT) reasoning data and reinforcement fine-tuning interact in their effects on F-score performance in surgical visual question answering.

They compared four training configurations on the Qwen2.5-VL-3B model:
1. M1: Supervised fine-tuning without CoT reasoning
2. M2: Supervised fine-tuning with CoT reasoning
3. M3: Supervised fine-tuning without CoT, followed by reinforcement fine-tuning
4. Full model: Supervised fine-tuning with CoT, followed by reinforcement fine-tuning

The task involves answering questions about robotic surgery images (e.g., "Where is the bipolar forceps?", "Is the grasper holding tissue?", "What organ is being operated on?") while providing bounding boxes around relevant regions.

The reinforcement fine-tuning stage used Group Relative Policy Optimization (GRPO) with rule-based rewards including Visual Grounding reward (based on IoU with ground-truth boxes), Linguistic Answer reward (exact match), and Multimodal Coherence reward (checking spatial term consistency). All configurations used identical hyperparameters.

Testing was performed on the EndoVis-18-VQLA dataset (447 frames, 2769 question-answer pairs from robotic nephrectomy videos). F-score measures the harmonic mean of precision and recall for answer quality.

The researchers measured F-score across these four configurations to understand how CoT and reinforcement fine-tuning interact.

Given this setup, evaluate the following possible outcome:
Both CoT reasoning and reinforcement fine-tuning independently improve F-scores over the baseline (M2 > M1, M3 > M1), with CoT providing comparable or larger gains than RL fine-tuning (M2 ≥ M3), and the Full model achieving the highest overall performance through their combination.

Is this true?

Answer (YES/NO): NO